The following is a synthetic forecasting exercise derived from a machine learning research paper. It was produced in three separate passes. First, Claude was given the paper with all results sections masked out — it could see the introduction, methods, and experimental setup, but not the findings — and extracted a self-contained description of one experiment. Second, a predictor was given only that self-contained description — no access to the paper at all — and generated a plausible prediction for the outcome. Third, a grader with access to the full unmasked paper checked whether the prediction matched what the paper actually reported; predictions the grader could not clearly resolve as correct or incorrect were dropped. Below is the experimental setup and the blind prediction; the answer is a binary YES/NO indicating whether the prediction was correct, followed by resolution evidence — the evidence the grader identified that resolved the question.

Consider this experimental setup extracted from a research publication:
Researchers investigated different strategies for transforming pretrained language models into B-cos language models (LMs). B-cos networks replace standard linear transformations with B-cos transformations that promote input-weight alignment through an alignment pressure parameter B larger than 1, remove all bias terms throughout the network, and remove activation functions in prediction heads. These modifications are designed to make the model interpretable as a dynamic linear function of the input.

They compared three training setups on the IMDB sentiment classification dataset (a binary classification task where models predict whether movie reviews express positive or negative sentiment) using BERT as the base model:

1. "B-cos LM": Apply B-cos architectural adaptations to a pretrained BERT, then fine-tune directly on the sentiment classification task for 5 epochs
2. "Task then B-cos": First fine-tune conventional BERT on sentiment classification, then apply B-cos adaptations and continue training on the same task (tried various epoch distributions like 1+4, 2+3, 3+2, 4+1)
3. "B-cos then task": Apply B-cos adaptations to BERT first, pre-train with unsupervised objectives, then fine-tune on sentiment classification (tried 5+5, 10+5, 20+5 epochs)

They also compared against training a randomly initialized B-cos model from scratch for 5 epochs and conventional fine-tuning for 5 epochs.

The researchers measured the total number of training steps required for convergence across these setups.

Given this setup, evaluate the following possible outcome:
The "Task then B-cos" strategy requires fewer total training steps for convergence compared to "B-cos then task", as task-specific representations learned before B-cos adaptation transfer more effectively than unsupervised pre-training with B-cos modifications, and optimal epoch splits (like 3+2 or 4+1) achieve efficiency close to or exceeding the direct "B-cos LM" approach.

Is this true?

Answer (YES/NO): NO